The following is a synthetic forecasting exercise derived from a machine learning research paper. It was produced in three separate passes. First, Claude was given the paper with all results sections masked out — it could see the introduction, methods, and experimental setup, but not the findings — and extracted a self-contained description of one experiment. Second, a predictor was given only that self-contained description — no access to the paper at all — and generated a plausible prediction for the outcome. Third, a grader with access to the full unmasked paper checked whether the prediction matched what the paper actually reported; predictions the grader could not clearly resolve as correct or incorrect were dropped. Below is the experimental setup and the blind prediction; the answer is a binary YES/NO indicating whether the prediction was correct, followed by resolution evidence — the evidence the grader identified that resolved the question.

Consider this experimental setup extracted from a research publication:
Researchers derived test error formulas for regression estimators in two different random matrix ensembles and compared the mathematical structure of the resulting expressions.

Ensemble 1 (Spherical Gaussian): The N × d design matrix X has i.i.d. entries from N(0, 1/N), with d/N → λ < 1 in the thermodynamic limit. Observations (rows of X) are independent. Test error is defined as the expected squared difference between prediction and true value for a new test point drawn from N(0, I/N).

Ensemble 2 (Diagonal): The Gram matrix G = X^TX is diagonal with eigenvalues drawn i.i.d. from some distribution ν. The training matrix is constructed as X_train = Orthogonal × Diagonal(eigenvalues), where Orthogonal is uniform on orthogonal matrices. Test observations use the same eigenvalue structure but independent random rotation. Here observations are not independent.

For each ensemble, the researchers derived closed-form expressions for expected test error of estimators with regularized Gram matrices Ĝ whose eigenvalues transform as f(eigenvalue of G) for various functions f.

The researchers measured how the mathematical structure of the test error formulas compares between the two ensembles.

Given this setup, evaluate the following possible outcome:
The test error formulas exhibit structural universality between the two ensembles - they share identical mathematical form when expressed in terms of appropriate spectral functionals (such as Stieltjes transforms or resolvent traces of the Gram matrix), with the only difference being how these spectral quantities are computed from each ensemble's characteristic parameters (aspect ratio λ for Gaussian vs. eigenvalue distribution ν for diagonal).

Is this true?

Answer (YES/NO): NO